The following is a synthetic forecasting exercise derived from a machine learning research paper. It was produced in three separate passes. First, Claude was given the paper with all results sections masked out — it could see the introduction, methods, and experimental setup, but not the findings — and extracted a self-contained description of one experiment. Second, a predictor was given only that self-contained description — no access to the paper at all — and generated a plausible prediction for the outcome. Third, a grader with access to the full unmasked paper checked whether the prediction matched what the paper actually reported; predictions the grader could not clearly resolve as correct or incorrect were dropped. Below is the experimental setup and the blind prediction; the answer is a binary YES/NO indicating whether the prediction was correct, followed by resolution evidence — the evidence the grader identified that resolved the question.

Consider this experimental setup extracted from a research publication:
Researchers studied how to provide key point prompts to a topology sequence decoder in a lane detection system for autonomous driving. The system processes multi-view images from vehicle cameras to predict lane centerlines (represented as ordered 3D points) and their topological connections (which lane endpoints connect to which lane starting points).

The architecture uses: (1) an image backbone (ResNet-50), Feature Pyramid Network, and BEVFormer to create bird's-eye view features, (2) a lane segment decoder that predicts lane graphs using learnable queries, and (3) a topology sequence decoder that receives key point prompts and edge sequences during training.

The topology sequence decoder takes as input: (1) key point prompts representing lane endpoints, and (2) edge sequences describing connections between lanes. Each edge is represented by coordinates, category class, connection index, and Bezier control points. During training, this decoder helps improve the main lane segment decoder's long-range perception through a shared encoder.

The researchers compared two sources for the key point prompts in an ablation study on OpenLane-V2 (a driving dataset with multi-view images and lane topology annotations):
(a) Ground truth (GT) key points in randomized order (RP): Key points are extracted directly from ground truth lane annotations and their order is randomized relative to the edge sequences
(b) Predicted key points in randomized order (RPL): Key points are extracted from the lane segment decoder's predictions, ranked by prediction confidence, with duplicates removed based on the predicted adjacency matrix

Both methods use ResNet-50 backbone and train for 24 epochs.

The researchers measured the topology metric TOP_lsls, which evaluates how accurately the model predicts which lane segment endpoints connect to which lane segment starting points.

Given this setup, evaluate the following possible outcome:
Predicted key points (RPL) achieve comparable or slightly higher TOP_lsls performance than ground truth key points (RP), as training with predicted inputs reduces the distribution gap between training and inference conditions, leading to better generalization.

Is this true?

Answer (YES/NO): NO